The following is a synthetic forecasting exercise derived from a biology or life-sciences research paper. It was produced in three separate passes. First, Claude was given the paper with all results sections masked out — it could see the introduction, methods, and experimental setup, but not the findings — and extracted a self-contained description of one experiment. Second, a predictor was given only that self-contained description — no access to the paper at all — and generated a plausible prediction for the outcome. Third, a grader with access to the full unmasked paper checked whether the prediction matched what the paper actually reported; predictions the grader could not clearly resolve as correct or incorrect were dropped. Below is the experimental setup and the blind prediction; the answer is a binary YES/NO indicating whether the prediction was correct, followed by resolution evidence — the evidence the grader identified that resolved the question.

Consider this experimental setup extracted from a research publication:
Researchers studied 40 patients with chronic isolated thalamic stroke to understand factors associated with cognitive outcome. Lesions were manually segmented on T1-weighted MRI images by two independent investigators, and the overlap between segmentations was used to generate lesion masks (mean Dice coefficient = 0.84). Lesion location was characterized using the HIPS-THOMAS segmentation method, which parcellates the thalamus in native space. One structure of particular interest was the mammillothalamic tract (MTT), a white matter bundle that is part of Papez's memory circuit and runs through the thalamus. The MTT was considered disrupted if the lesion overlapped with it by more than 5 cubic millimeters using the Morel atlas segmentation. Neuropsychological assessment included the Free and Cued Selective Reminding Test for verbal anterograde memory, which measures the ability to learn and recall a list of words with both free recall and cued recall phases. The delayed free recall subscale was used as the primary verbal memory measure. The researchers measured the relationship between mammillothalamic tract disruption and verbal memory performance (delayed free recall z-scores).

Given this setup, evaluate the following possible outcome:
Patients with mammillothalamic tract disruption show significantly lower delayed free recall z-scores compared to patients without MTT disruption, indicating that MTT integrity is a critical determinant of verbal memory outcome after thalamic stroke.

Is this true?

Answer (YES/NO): YES